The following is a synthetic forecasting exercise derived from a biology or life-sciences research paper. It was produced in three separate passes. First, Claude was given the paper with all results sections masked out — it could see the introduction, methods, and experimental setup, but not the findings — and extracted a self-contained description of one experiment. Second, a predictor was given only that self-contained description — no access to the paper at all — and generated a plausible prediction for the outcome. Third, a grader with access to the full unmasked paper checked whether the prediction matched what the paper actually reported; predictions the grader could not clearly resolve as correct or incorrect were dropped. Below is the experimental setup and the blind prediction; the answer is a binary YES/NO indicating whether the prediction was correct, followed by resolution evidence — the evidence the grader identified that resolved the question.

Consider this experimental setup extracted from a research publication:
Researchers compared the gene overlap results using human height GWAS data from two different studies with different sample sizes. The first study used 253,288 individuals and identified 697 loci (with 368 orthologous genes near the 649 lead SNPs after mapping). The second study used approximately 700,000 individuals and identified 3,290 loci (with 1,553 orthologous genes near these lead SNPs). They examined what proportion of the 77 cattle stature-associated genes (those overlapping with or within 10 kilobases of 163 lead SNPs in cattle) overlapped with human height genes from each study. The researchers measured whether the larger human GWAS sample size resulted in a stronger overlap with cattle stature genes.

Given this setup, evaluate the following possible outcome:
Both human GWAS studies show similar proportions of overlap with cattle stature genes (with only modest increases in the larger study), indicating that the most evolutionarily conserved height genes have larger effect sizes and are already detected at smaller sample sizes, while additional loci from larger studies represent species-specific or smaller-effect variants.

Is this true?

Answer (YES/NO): NO